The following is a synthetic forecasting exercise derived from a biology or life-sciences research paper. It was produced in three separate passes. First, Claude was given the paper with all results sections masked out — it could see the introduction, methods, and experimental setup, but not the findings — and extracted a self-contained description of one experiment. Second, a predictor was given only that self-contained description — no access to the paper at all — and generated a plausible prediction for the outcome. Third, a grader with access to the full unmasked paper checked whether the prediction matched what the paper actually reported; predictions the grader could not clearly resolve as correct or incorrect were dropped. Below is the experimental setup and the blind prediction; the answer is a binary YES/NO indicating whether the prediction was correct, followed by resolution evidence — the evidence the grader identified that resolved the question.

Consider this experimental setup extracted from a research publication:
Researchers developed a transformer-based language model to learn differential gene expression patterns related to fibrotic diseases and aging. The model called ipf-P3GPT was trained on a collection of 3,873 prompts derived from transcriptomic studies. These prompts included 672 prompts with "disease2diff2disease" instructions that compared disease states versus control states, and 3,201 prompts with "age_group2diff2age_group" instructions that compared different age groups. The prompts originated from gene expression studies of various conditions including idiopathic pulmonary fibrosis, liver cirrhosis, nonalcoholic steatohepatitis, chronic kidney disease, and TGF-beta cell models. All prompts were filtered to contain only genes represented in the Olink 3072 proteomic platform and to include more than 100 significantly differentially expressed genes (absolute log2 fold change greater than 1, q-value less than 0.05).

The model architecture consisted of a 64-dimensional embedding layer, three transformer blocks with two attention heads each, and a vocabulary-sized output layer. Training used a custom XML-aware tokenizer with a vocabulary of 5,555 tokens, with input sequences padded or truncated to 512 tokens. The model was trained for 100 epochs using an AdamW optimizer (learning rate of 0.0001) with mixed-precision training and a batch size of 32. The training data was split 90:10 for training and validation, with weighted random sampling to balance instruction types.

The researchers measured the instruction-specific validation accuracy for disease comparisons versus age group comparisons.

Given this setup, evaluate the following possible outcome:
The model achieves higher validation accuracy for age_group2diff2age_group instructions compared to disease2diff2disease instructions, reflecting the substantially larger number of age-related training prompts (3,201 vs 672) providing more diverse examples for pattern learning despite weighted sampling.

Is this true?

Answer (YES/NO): NO